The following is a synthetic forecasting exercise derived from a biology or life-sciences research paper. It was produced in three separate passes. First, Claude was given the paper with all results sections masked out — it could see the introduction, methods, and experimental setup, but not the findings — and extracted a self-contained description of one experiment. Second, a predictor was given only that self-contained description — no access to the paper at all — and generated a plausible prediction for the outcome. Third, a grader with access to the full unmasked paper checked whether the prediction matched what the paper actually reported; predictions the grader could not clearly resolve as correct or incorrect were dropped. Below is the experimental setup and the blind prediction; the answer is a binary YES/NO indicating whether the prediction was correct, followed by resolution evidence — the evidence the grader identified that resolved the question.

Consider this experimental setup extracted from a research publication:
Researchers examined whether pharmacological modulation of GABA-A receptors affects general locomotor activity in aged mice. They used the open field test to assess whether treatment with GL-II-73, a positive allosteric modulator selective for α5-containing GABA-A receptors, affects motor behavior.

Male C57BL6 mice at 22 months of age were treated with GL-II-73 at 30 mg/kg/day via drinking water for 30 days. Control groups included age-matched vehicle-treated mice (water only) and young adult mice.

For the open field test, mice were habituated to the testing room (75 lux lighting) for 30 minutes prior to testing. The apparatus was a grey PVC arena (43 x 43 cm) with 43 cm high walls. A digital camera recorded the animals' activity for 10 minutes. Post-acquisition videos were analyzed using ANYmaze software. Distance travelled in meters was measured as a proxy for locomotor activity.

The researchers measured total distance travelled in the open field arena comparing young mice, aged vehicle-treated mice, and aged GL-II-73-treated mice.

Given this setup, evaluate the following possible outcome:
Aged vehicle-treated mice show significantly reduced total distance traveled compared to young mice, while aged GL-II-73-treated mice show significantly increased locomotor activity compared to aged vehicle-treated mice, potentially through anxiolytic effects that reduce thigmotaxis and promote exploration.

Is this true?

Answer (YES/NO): NO